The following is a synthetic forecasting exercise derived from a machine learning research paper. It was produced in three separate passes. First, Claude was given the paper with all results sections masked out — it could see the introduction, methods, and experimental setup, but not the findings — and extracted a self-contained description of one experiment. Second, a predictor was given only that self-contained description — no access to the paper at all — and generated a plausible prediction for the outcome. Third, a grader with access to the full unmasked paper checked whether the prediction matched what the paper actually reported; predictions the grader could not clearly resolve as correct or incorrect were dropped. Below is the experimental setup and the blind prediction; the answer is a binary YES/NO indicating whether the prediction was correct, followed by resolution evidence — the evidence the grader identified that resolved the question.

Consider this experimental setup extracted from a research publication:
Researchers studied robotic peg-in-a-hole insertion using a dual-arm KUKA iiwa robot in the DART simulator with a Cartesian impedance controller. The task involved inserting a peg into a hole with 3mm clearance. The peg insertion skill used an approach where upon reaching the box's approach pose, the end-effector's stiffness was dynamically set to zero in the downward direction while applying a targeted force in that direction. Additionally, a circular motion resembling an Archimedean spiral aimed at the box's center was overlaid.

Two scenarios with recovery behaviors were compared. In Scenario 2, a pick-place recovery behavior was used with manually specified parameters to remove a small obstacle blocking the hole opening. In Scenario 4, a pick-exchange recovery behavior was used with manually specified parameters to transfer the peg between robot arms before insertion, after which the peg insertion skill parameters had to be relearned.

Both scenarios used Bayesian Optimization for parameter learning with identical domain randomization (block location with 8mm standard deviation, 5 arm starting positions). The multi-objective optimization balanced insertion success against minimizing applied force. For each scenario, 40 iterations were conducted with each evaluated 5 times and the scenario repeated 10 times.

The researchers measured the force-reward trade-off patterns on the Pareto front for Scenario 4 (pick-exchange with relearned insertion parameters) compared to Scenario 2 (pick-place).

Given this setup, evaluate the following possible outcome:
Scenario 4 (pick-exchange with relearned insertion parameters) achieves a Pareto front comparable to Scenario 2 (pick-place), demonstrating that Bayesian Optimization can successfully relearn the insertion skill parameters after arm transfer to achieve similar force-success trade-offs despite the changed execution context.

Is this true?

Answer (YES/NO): YES